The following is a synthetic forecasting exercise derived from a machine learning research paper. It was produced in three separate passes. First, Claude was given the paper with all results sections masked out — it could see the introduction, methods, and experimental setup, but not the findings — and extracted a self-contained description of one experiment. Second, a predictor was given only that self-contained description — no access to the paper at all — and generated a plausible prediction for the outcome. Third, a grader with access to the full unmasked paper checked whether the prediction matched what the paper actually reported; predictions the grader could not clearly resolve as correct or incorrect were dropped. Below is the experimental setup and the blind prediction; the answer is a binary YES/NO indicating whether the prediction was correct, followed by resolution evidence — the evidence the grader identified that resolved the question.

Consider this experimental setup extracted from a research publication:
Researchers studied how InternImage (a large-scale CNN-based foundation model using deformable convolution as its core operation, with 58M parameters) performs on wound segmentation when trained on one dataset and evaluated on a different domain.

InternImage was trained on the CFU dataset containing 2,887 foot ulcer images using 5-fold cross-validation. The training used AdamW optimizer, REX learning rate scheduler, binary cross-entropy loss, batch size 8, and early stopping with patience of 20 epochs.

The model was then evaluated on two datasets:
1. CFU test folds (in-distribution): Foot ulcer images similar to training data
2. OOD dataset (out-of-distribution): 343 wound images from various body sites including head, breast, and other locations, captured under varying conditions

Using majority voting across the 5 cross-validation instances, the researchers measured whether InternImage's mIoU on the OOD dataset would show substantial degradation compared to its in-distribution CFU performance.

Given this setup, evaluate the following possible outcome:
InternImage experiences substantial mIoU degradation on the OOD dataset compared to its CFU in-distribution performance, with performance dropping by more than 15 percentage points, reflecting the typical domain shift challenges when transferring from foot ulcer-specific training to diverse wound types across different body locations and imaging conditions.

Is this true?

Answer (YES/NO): NO